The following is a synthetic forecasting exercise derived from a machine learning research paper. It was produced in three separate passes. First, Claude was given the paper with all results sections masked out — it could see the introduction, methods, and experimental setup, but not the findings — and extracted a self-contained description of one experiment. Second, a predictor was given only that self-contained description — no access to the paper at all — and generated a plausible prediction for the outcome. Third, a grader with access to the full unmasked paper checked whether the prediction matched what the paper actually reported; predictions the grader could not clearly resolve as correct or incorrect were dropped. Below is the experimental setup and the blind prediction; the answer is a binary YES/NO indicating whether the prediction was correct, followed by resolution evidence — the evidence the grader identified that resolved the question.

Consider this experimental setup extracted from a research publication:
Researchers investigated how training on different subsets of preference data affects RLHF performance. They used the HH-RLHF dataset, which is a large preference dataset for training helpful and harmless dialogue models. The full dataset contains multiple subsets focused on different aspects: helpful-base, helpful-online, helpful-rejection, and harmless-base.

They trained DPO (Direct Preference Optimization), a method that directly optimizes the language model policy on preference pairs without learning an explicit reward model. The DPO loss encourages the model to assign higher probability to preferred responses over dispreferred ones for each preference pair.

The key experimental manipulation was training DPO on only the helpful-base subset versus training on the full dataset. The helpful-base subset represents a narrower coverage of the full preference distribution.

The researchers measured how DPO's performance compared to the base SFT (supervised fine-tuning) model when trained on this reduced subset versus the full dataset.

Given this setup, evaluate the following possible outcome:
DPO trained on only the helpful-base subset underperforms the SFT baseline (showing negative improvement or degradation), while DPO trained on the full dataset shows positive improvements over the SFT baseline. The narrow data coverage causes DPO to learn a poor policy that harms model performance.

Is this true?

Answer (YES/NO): NO